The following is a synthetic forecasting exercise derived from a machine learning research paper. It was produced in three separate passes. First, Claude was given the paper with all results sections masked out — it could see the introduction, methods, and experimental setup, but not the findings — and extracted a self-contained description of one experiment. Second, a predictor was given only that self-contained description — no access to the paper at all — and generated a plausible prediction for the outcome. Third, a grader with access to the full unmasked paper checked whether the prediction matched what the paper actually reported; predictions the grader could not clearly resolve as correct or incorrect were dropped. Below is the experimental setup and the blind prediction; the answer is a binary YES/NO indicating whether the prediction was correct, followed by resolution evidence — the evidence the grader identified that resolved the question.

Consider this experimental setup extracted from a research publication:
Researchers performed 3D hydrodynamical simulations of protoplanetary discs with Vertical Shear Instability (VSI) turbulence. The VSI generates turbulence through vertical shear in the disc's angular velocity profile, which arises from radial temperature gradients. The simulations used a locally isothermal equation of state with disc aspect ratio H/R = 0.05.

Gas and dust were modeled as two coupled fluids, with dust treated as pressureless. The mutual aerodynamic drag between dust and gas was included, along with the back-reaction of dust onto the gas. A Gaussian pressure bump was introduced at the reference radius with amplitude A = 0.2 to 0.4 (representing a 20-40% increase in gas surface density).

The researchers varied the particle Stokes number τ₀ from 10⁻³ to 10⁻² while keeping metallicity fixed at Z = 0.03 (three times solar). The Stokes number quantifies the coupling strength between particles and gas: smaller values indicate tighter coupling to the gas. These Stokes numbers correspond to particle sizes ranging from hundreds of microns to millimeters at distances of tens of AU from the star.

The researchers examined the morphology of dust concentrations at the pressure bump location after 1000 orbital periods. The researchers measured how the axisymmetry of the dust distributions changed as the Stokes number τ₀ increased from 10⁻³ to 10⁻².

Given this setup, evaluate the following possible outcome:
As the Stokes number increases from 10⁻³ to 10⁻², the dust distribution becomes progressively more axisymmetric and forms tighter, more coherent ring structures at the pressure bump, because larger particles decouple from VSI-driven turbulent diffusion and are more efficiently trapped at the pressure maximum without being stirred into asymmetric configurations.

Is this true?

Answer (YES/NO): YES